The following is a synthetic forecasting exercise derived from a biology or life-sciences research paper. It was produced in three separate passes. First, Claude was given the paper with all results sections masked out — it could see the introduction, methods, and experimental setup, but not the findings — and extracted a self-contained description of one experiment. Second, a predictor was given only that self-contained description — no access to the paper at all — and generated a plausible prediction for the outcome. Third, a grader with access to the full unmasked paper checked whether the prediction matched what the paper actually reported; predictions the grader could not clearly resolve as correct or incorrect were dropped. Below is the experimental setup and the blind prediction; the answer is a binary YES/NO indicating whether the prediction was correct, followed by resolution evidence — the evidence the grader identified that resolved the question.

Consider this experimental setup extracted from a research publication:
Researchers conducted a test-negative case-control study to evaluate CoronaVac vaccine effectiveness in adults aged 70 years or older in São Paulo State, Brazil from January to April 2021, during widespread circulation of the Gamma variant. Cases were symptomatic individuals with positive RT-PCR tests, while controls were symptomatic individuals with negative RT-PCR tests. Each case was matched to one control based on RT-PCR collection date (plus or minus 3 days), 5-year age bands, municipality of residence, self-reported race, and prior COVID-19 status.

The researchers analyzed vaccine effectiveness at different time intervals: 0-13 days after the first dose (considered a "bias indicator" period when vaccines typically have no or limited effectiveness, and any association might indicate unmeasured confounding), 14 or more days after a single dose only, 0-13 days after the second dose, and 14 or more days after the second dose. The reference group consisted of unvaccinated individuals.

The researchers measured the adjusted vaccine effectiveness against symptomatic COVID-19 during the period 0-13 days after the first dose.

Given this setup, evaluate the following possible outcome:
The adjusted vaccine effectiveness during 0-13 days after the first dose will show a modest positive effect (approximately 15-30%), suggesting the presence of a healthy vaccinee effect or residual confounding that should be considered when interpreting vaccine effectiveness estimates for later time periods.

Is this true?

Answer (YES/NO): NO